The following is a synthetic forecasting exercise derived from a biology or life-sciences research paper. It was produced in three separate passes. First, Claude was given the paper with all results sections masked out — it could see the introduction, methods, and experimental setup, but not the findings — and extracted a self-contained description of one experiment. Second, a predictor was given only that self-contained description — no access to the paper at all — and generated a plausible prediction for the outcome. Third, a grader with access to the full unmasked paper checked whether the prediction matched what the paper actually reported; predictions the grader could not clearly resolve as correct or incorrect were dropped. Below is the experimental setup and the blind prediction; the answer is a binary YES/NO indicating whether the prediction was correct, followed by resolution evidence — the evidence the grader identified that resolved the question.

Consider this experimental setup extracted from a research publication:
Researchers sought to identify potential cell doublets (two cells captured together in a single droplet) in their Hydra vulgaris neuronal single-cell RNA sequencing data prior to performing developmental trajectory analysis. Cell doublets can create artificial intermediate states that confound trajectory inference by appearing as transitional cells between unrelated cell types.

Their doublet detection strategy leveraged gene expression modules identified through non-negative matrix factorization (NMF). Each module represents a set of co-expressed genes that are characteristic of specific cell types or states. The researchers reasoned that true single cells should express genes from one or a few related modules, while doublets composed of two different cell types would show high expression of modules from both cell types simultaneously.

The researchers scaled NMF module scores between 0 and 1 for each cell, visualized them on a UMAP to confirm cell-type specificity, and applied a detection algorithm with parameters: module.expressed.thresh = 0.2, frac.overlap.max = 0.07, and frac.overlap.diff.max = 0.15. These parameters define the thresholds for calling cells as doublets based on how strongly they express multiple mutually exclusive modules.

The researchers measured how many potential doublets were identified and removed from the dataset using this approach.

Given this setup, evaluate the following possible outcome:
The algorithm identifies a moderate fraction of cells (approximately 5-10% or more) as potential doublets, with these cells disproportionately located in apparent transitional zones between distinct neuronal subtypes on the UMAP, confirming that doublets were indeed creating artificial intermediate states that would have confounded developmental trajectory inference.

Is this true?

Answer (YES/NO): NO